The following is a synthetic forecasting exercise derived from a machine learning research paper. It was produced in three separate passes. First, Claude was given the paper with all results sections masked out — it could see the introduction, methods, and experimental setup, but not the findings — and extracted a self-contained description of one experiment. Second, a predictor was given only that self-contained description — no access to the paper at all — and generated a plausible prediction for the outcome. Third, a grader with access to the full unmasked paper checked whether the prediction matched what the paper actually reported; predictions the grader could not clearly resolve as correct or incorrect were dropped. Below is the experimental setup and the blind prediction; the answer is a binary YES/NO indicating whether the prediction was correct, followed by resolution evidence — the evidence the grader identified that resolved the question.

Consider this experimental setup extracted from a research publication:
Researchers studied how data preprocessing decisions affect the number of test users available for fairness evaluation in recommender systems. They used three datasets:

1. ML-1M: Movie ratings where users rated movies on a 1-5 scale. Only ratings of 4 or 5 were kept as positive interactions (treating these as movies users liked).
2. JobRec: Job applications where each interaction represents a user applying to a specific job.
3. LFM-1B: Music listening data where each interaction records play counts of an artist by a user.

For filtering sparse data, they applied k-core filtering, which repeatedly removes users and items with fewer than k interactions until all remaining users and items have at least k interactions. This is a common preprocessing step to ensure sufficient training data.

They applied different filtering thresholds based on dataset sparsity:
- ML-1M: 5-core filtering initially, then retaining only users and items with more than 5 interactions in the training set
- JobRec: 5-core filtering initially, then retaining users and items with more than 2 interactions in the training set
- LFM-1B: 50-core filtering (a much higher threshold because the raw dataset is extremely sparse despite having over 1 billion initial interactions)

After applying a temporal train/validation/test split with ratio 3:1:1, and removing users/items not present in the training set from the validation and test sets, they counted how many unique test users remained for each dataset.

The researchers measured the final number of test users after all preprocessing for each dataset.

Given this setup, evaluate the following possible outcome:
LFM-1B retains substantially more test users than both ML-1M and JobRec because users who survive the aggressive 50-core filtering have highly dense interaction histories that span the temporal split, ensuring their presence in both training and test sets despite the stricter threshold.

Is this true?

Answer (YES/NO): YES